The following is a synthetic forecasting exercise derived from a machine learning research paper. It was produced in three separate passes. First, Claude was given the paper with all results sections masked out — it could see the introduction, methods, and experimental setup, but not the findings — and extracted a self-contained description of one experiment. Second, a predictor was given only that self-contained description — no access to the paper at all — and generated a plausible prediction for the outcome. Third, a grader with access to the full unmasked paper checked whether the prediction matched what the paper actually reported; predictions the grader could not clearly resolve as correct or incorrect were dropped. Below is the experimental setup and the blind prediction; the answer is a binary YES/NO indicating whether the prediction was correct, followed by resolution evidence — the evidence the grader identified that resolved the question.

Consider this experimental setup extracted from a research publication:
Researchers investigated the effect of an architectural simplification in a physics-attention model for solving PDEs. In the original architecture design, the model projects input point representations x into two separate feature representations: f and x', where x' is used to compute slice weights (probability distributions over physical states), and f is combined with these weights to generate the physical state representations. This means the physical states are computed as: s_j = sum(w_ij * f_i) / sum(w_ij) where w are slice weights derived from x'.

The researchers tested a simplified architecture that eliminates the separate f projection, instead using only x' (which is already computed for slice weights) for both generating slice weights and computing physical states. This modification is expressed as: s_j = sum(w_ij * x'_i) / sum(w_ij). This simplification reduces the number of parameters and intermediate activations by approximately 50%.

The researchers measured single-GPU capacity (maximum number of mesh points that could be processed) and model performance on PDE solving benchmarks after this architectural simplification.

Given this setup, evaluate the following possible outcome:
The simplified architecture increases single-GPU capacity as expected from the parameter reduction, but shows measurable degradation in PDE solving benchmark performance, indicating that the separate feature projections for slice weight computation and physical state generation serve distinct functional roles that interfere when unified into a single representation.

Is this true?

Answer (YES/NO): NO